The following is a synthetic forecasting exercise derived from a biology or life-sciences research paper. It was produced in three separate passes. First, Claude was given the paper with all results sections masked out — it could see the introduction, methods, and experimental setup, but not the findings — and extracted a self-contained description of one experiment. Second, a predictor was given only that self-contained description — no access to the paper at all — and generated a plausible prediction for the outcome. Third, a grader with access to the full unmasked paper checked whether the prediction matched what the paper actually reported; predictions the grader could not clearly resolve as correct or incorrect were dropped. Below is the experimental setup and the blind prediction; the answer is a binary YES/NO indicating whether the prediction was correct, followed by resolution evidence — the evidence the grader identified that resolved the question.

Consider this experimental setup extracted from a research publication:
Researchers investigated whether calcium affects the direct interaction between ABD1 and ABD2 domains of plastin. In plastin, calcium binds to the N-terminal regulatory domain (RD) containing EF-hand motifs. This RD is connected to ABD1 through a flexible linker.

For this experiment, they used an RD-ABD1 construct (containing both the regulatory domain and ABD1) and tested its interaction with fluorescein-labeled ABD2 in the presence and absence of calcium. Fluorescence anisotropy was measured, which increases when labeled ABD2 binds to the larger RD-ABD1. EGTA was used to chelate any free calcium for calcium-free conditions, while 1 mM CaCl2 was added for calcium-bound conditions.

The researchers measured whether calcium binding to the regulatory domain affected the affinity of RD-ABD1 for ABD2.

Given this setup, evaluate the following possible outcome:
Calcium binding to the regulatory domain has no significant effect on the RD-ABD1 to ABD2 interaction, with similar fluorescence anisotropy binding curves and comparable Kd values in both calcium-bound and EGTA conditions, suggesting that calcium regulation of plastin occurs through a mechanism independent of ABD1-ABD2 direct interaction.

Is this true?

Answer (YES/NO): YES